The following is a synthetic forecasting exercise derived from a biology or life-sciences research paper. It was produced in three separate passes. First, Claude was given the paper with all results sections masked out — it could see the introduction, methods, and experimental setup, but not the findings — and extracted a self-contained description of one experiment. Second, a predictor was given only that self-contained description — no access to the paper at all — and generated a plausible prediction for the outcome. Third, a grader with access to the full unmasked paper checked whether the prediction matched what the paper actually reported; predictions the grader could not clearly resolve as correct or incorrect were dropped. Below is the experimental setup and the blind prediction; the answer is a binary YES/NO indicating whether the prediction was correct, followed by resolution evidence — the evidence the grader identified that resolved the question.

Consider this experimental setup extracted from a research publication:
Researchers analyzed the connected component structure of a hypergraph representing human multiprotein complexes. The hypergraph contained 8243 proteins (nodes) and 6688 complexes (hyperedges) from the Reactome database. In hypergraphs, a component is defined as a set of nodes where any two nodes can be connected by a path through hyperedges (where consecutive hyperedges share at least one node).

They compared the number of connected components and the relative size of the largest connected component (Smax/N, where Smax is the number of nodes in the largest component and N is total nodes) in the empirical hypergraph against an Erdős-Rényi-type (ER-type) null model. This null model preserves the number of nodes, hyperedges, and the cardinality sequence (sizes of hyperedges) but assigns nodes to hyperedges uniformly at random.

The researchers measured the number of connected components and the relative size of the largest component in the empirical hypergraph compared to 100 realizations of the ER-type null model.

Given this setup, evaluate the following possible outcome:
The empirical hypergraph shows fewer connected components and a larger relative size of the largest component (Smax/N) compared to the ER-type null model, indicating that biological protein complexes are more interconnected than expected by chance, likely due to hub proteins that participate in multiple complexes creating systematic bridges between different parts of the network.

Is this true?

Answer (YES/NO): NO